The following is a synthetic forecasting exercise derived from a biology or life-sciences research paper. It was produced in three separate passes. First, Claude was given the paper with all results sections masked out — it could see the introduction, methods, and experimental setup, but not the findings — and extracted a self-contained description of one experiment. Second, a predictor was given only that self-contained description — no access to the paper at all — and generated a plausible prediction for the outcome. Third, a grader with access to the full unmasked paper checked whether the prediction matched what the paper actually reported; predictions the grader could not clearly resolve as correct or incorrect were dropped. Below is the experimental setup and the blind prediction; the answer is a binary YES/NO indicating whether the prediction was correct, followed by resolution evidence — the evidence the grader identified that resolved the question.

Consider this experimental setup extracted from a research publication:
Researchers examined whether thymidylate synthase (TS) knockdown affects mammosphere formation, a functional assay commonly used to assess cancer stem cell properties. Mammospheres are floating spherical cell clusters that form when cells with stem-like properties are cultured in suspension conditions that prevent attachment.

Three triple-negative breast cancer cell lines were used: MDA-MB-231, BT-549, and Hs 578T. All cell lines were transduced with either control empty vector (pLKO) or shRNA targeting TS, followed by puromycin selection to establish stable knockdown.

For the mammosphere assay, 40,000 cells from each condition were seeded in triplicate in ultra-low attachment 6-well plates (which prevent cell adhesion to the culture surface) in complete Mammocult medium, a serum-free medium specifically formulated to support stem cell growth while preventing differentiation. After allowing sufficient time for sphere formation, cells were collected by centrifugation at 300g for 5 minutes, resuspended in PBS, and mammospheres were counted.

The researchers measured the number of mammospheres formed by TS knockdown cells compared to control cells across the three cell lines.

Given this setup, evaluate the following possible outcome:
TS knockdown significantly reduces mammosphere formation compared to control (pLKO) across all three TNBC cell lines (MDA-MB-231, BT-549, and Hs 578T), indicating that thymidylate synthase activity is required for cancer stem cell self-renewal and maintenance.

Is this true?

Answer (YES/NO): YES